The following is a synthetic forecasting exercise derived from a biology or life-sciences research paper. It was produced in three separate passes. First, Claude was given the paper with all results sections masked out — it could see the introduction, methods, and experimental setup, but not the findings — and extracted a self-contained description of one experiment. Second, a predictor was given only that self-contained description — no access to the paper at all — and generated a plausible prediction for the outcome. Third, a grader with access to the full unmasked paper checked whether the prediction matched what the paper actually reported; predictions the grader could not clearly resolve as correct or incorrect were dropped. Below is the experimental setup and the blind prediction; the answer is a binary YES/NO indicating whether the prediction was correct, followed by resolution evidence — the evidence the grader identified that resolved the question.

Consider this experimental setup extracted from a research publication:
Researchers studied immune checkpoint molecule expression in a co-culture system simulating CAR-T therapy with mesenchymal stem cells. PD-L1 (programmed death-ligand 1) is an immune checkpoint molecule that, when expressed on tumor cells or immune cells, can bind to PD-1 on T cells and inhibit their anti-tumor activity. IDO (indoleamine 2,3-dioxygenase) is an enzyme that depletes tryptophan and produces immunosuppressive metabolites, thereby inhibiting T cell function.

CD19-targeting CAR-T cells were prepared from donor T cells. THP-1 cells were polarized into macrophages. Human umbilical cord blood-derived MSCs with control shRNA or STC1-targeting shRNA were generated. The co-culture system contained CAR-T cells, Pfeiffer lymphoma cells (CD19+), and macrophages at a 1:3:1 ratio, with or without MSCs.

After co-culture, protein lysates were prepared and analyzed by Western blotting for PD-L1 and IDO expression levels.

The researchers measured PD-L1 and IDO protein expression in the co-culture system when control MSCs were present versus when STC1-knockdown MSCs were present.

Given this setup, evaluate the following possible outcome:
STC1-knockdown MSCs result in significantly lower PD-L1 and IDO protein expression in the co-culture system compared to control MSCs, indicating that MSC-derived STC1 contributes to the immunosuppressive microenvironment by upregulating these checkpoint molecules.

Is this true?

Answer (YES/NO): YES